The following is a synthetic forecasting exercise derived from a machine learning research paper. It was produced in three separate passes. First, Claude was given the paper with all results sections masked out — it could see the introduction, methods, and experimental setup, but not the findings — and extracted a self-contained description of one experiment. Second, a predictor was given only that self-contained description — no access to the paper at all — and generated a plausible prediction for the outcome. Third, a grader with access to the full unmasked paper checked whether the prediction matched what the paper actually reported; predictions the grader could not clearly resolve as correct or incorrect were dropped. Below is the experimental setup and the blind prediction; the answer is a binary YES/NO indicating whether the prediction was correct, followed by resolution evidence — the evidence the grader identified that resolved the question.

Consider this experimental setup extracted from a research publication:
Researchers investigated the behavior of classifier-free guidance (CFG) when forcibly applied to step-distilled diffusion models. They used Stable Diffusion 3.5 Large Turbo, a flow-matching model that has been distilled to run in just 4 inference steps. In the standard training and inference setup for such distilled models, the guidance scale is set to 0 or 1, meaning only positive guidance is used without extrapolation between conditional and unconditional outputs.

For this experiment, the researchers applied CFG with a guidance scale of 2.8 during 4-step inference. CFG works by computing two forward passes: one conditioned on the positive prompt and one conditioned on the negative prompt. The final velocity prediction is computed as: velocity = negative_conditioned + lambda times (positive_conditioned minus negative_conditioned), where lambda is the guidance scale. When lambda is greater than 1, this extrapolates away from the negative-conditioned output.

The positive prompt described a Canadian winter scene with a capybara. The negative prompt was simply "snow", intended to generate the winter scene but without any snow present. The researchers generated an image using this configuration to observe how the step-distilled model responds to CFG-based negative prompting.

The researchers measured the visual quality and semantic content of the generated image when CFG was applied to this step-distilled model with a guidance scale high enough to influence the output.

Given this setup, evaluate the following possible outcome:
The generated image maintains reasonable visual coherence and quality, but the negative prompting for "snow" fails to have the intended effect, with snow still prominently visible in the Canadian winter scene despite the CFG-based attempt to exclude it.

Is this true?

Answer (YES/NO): NO